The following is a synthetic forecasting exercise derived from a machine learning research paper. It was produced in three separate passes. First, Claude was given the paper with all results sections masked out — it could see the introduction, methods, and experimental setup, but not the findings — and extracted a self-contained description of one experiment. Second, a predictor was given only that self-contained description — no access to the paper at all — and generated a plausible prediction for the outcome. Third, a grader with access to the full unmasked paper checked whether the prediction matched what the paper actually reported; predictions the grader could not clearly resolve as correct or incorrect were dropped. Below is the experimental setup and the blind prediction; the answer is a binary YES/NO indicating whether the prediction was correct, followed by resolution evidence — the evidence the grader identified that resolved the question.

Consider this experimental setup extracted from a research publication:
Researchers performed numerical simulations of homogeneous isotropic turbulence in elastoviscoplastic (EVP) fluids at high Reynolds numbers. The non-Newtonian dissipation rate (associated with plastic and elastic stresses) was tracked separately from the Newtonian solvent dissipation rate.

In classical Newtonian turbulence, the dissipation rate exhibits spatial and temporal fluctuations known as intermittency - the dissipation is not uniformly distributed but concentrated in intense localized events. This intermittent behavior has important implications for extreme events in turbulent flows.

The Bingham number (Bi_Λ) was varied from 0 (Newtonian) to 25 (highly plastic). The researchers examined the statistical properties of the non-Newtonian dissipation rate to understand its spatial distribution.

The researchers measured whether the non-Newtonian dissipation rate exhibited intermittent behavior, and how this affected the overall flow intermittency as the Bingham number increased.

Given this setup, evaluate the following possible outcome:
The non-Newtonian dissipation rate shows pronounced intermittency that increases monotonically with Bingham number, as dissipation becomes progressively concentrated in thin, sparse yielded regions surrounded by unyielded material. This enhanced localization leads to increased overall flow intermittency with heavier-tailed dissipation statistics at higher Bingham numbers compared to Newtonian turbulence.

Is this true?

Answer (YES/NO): YES